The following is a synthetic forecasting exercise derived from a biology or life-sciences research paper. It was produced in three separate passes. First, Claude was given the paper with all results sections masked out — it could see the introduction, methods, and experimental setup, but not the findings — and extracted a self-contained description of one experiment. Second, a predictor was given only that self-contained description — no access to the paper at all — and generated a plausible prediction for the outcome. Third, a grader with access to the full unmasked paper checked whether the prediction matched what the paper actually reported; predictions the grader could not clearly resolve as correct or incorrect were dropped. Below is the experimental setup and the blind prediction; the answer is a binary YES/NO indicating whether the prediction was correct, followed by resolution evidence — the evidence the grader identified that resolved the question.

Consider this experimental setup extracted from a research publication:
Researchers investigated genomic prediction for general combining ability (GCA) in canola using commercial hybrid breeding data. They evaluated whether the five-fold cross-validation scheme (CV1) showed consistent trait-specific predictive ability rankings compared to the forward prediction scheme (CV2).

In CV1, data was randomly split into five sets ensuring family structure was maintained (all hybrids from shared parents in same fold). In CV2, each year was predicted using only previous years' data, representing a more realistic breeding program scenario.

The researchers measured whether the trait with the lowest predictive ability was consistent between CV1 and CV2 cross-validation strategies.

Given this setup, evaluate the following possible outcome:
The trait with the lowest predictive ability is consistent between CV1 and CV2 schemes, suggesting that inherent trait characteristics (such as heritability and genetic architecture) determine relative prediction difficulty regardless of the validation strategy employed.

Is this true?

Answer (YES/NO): YES